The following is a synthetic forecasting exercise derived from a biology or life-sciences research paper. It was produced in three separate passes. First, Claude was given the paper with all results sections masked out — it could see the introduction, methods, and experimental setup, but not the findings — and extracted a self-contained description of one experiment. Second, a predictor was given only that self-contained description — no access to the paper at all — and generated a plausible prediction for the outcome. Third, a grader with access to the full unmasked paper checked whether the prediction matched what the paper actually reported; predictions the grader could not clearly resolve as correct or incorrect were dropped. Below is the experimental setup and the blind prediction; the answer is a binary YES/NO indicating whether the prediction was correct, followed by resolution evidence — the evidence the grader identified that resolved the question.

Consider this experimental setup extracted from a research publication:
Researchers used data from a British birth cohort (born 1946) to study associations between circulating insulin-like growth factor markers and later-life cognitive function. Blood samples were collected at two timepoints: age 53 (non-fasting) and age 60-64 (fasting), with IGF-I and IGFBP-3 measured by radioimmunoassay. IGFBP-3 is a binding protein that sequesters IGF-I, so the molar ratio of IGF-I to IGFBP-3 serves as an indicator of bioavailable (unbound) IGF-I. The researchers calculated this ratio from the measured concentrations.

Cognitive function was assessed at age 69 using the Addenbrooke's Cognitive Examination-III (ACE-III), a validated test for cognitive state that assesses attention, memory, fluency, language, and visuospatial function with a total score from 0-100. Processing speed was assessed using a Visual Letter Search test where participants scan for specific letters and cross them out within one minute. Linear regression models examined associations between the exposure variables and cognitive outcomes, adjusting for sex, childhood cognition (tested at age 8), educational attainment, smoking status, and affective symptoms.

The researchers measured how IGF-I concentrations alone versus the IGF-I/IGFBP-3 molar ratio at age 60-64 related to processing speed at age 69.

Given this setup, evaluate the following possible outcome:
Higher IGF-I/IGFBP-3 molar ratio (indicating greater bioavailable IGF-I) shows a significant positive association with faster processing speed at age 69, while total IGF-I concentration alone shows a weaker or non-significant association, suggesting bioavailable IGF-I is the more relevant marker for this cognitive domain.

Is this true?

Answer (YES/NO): NO